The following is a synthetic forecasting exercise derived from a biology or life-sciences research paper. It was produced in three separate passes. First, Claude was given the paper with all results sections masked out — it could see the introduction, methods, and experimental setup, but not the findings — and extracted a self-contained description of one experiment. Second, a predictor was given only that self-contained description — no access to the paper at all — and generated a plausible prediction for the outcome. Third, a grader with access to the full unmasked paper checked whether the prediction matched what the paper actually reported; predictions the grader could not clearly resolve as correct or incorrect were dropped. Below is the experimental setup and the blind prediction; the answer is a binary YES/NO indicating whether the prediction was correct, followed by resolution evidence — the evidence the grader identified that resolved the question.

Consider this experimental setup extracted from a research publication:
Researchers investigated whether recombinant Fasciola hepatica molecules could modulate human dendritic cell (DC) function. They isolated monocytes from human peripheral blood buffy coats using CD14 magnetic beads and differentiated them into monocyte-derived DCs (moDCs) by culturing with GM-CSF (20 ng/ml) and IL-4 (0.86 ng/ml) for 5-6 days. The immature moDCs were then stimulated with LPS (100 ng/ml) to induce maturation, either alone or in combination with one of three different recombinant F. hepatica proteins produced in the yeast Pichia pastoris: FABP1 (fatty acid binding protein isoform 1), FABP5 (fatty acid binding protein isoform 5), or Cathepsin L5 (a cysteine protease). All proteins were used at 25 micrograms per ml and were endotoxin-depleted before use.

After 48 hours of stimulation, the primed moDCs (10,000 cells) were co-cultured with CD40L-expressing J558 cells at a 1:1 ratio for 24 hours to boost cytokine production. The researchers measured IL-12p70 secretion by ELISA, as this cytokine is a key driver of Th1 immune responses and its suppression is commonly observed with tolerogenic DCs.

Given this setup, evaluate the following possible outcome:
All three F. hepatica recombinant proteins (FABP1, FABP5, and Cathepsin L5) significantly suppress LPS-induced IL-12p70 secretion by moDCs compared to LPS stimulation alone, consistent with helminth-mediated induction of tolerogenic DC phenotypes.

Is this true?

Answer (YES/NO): NO